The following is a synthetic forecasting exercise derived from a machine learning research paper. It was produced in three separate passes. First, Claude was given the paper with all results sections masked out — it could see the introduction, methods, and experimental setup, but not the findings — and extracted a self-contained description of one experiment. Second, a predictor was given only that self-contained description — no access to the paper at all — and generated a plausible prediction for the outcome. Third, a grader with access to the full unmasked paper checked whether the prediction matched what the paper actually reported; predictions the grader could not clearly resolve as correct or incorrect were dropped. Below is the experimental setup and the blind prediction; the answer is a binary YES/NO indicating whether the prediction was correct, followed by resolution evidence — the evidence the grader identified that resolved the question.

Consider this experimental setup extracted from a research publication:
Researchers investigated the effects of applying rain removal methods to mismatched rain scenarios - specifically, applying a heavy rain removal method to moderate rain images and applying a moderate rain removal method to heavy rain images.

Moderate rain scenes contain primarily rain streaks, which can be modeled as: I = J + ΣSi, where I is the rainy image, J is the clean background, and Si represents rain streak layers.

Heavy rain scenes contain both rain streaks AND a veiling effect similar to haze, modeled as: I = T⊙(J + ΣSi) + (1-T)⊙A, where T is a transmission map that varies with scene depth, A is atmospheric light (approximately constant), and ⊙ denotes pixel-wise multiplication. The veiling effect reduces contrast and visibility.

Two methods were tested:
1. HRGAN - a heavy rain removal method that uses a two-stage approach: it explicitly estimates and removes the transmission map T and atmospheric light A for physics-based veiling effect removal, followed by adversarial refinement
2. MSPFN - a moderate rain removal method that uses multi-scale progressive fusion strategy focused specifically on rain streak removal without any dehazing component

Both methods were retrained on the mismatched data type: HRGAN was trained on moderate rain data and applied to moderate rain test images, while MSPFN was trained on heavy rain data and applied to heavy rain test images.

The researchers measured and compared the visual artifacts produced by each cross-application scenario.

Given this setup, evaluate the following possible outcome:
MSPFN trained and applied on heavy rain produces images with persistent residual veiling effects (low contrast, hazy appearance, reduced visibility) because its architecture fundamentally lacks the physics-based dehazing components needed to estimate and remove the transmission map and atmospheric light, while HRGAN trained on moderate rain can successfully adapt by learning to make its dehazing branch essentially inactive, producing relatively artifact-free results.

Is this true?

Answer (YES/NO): NO